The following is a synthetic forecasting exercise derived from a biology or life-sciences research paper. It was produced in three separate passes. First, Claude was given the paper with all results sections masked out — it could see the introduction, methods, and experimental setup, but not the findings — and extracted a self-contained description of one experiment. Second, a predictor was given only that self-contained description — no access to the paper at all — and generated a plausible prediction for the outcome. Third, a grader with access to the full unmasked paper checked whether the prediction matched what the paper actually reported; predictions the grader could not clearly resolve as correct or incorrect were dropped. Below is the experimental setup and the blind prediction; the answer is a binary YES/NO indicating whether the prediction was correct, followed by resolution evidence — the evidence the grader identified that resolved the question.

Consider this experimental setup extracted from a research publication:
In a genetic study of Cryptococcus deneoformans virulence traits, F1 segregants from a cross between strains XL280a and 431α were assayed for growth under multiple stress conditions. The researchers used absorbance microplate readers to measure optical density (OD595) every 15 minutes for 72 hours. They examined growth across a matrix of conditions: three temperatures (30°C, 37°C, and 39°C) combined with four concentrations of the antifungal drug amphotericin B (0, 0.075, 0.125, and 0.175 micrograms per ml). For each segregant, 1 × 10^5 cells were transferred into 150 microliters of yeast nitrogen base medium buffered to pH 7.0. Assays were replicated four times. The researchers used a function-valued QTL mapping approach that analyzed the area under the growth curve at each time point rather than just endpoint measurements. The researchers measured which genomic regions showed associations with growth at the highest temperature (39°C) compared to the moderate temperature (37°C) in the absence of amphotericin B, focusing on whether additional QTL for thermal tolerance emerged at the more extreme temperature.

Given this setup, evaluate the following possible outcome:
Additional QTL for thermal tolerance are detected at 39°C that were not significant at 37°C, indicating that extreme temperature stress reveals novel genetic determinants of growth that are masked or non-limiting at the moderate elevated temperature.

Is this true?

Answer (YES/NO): NO